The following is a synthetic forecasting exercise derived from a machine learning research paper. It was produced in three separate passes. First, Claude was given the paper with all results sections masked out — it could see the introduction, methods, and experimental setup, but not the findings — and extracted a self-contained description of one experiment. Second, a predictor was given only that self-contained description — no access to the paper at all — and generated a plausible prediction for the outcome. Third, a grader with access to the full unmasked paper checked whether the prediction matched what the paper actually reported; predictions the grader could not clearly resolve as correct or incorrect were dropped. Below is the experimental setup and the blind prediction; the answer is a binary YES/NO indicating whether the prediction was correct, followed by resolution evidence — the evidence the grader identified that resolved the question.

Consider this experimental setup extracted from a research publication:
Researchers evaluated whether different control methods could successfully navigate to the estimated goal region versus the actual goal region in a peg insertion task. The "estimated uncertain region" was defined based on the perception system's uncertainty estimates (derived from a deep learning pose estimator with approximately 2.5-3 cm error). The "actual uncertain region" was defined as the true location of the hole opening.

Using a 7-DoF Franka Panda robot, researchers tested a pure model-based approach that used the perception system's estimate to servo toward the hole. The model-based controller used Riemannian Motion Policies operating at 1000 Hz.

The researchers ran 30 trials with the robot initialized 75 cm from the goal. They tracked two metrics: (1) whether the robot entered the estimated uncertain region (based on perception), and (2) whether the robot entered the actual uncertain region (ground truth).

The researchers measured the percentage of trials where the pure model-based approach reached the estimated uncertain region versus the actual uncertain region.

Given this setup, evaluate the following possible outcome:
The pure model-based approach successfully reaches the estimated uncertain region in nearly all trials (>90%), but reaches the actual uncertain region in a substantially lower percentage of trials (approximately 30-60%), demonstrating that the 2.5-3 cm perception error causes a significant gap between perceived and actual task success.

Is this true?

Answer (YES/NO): NO